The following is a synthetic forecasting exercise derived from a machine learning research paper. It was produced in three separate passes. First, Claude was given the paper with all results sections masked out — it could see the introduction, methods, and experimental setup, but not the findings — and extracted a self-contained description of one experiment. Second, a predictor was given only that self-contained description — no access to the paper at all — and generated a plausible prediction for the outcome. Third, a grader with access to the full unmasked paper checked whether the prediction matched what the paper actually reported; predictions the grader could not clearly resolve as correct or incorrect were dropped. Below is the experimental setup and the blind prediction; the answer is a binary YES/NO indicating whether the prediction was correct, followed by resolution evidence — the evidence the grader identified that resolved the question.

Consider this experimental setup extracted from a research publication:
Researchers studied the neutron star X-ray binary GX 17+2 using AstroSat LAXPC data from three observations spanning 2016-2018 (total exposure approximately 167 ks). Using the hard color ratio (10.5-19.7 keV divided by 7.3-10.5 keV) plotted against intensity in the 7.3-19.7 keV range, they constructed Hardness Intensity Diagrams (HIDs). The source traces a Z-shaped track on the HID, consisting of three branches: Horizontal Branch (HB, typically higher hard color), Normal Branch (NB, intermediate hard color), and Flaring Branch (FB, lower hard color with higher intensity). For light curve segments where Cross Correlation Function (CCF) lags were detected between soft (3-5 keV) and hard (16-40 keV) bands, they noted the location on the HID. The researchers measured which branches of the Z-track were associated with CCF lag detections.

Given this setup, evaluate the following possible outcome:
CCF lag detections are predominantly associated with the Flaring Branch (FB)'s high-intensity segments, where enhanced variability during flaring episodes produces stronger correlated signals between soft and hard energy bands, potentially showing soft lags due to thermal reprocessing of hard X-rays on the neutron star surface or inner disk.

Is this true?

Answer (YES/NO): NO